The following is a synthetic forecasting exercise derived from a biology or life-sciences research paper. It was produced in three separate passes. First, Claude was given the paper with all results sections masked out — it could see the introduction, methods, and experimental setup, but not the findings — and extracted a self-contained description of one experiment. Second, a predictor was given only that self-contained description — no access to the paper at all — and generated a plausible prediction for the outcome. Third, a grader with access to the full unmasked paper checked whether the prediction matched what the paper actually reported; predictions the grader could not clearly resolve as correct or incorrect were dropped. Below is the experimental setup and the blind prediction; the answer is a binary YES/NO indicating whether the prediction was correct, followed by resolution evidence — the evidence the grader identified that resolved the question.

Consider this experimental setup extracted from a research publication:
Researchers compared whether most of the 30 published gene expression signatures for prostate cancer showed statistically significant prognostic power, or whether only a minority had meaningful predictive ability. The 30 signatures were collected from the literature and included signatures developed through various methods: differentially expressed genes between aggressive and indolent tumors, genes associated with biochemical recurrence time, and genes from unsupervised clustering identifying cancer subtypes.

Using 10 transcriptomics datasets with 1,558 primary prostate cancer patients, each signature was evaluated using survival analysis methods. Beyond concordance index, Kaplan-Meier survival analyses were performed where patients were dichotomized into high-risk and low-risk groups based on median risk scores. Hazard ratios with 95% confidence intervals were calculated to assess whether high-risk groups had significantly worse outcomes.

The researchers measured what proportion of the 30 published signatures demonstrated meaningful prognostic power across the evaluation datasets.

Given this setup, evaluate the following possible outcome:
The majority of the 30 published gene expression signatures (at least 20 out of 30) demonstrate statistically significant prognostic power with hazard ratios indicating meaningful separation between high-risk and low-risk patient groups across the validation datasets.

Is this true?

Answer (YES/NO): YES